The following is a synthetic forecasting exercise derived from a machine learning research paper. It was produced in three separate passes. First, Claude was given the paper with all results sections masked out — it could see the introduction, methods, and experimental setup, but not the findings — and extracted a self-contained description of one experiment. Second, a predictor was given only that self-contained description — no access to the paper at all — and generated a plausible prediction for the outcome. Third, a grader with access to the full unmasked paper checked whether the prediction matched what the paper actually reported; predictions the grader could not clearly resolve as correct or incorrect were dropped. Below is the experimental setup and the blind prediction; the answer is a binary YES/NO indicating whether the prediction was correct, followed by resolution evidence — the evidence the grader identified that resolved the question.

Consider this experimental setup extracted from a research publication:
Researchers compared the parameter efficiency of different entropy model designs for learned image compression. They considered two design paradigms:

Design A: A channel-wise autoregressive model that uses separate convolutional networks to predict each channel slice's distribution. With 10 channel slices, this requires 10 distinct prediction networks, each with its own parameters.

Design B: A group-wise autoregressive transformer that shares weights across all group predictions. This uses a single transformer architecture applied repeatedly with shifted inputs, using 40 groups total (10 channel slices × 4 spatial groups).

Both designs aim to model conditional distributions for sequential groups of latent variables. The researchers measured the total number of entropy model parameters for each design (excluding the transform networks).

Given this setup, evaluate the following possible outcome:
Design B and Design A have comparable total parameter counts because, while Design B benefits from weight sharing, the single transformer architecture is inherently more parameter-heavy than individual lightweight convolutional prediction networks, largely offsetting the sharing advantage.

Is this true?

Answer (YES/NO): NO